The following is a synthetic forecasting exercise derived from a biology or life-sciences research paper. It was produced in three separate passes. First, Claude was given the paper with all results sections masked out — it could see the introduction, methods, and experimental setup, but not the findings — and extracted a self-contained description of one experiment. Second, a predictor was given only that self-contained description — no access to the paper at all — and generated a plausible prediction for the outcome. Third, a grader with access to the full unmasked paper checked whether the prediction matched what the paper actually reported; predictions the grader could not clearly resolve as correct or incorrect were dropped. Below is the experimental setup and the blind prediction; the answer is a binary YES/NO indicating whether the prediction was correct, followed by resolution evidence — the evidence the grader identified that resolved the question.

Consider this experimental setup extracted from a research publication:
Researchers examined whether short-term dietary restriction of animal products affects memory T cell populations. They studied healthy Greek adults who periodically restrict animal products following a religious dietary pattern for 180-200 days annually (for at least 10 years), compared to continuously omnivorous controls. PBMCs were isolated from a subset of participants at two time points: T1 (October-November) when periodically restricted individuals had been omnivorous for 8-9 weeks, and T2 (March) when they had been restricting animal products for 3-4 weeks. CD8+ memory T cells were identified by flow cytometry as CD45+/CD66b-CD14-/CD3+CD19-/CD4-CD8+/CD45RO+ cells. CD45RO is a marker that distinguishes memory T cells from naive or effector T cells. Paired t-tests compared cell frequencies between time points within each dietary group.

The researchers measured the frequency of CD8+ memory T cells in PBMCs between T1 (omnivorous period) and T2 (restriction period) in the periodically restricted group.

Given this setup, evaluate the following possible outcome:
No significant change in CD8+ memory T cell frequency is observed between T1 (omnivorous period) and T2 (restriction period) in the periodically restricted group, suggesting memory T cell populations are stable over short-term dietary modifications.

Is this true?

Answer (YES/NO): NO